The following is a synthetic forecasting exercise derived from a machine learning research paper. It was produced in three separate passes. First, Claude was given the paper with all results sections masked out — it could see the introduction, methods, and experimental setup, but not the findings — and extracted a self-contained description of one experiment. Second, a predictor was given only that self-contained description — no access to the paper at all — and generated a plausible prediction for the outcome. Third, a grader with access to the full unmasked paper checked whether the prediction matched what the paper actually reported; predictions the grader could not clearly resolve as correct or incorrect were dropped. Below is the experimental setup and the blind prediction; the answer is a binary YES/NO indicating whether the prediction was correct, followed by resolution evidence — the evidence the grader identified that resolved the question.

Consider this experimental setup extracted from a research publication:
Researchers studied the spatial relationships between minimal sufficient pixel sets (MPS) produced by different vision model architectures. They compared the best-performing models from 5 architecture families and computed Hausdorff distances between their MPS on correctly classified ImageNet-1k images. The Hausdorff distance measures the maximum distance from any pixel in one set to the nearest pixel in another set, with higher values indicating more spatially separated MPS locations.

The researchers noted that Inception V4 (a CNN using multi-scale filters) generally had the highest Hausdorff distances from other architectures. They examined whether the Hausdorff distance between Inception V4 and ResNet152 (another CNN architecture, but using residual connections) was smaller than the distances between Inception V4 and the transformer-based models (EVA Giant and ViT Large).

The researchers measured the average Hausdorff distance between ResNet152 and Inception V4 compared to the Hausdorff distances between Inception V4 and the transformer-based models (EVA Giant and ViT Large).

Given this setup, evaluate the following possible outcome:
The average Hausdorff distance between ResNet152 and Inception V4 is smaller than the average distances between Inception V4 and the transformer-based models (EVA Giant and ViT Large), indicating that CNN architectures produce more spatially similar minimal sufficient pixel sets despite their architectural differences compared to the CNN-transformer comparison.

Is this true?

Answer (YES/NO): YES